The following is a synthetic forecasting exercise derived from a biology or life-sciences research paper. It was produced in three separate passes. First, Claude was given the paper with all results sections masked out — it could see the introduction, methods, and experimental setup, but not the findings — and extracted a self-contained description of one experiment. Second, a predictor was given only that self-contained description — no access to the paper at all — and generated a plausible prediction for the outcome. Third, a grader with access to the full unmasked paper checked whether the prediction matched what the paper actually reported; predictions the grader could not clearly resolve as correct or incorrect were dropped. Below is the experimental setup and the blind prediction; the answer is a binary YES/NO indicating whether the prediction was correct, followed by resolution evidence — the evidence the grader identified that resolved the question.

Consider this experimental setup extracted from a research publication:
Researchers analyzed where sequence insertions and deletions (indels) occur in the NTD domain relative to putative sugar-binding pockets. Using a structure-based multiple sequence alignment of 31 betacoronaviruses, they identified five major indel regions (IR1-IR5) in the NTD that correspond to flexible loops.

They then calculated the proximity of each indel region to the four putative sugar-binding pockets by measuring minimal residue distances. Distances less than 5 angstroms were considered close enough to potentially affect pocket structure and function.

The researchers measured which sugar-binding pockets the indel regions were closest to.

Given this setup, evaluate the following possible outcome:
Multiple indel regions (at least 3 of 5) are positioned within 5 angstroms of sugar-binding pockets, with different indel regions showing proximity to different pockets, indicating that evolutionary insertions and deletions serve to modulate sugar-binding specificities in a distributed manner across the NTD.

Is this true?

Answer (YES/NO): NO